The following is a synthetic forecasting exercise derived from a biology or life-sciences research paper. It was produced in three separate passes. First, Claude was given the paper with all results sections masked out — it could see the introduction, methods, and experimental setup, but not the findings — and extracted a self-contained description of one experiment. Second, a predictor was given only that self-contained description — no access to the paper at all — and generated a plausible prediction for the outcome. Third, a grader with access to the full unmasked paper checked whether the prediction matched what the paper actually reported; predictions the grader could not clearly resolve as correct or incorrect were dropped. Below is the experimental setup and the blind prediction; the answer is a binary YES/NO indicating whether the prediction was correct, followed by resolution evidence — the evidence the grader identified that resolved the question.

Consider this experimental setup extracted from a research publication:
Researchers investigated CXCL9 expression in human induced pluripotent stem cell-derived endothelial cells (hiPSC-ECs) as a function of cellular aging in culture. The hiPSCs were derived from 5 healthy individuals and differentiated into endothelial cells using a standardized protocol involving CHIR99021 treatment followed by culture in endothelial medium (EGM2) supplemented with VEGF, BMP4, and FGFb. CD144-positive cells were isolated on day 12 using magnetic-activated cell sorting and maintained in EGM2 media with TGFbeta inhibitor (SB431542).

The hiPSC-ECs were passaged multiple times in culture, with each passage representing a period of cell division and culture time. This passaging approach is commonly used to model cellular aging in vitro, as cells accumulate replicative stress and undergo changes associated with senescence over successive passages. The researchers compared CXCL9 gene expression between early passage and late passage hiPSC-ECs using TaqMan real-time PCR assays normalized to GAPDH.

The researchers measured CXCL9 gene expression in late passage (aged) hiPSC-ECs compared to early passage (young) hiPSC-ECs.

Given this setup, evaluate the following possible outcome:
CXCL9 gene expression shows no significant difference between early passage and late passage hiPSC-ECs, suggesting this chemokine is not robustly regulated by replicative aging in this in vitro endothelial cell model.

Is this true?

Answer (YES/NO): NO